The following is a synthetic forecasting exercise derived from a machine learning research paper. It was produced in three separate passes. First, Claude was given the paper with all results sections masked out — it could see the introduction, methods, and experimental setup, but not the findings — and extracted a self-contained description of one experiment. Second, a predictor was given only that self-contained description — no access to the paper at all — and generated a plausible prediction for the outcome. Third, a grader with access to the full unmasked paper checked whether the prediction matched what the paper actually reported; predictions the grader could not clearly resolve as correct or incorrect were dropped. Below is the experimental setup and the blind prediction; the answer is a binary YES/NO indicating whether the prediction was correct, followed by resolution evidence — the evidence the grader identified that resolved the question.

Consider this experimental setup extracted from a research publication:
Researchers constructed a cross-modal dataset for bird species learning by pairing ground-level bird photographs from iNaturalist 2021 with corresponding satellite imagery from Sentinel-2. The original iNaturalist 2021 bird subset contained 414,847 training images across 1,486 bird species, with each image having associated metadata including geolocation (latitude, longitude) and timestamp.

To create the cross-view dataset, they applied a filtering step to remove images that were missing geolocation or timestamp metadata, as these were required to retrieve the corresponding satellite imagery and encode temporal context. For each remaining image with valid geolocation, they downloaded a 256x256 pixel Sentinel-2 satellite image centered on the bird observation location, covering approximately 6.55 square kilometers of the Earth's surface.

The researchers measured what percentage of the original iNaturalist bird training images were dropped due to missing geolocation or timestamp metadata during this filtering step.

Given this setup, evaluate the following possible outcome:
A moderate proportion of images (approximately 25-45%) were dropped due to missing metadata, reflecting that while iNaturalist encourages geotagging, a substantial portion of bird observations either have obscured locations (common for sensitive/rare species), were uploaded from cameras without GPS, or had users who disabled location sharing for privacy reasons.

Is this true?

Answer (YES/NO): NO